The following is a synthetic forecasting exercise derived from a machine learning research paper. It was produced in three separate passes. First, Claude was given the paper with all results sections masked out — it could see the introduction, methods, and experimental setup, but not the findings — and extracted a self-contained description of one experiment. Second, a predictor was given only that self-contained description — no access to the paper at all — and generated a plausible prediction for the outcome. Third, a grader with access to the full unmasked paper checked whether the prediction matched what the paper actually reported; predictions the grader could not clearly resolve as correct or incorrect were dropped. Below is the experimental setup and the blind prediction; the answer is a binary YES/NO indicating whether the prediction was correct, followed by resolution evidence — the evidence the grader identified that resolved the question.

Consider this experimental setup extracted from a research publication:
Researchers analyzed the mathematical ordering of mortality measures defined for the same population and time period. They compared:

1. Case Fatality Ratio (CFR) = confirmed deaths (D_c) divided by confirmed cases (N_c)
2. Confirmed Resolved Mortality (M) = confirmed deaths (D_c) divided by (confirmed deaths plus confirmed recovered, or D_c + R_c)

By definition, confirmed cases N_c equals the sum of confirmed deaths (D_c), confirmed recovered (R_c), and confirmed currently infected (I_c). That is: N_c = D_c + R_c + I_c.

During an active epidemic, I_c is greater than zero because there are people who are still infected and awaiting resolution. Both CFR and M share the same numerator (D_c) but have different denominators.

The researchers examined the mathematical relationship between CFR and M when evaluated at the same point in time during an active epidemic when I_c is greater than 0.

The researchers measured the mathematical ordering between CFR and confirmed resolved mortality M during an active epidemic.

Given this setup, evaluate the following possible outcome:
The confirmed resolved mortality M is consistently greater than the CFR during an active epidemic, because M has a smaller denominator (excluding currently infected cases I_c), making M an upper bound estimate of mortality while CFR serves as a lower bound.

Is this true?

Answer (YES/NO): YES